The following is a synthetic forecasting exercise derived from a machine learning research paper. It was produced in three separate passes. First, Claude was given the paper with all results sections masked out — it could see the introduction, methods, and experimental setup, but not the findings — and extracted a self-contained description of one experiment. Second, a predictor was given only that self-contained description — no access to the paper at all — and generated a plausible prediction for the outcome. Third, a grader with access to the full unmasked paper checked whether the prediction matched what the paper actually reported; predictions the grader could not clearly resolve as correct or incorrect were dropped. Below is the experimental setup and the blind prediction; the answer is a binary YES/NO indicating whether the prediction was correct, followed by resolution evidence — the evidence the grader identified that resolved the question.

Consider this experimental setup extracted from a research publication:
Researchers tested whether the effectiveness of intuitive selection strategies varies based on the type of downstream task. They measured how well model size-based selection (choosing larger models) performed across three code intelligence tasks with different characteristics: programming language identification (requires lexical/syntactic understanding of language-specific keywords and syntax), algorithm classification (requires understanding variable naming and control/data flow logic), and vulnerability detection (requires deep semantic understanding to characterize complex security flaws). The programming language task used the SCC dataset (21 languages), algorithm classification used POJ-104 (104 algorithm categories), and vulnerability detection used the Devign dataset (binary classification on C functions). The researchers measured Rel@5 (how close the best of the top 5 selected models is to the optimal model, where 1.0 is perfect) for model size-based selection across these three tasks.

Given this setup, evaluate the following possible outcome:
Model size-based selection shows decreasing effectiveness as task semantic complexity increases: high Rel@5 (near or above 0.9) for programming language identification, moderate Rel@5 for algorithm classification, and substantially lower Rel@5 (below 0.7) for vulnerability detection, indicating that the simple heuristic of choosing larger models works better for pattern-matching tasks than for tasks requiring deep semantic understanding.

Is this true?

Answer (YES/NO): NO